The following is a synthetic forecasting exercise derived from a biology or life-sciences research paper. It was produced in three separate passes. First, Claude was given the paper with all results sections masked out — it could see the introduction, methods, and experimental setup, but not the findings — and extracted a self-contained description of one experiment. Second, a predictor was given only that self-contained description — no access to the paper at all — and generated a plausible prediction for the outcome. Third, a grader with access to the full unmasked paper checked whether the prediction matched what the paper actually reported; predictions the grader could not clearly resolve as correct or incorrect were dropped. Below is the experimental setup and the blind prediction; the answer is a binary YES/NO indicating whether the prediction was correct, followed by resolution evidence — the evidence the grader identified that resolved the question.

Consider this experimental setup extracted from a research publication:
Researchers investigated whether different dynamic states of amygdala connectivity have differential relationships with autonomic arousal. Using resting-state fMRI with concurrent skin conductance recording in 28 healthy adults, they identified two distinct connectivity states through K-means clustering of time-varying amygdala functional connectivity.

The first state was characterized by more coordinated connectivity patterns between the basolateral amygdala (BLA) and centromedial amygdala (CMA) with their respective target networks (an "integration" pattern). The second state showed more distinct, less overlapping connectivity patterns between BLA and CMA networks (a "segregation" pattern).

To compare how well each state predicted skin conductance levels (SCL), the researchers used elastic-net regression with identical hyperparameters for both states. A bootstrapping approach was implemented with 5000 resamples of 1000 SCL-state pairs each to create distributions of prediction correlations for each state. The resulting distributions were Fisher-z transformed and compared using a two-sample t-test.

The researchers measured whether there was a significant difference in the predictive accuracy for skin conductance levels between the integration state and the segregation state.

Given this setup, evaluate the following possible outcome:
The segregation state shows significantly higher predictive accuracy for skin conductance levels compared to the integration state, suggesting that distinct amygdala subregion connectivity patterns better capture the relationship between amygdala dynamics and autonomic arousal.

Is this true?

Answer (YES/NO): NO